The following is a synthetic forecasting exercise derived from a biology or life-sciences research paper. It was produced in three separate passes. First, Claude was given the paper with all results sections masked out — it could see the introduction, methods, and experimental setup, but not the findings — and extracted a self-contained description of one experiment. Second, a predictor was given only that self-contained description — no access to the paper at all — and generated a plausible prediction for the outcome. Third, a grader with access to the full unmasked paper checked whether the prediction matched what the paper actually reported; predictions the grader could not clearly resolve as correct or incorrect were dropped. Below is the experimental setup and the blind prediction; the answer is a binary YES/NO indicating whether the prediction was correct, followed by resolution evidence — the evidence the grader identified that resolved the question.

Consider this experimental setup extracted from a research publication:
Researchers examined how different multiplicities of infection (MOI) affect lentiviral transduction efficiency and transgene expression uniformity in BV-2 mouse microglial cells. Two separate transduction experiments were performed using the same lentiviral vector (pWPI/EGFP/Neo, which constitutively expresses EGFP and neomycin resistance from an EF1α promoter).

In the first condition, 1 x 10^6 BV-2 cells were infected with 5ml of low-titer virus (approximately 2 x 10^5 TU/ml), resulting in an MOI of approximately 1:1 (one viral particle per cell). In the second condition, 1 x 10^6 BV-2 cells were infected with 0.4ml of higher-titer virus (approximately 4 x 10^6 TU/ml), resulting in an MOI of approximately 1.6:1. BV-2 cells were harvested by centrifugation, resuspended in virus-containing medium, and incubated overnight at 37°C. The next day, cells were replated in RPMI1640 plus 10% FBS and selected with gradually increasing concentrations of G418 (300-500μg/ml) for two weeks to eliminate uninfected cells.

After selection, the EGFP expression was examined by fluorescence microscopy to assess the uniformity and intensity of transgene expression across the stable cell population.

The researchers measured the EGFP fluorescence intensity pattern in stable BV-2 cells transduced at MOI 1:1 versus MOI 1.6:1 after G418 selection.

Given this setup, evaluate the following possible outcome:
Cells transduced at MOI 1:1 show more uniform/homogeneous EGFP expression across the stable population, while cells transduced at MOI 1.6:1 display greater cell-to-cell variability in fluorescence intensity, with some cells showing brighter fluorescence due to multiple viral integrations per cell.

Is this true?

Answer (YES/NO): NO